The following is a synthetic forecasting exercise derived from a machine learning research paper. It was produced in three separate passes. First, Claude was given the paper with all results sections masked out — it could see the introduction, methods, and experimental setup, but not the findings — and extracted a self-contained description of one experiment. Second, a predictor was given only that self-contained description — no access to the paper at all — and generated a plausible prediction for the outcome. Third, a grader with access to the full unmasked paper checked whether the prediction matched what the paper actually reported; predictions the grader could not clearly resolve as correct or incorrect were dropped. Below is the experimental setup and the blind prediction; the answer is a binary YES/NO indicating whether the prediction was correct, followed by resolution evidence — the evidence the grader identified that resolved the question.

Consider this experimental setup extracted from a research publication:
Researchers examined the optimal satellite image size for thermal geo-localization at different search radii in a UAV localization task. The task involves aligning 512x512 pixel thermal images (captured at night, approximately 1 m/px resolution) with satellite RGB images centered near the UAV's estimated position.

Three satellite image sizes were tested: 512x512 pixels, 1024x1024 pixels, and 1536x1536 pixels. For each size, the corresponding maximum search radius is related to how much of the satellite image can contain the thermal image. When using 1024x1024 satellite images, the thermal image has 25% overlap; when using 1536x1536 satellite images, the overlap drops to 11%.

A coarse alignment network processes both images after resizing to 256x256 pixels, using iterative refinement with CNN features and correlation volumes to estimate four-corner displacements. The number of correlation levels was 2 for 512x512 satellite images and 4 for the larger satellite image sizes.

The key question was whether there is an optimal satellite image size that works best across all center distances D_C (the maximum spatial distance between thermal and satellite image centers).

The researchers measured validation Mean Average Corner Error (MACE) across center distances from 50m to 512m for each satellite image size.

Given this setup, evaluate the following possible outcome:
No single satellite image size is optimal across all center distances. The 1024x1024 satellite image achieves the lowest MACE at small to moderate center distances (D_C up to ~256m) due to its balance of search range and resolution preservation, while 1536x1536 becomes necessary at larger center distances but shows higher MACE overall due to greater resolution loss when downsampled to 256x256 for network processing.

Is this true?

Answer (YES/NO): NO